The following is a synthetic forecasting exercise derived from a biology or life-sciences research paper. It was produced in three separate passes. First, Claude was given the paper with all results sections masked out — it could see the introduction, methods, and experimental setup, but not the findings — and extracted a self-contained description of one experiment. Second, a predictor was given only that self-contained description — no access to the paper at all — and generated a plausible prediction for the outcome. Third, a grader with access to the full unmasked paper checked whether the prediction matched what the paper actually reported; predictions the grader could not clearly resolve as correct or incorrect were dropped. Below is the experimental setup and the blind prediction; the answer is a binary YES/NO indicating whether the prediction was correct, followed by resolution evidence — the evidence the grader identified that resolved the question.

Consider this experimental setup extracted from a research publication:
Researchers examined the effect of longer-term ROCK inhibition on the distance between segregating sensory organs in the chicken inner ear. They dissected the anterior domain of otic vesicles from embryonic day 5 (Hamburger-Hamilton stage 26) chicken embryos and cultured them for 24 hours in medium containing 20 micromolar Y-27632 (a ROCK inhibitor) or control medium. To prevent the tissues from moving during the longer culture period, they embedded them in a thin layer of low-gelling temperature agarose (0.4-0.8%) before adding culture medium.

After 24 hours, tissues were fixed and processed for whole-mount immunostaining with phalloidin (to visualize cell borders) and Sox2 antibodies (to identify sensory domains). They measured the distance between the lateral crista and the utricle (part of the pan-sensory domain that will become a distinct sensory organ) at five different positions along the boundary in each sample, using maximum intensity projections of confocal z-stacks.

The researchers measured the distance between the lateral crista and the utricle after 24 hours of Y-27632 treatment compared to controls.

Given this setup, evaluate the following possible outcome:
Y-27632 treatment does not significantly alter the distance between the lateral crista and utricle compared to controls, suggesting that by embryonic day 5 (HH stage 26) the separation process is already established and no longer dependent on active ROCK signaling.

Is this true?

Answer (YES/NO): NO